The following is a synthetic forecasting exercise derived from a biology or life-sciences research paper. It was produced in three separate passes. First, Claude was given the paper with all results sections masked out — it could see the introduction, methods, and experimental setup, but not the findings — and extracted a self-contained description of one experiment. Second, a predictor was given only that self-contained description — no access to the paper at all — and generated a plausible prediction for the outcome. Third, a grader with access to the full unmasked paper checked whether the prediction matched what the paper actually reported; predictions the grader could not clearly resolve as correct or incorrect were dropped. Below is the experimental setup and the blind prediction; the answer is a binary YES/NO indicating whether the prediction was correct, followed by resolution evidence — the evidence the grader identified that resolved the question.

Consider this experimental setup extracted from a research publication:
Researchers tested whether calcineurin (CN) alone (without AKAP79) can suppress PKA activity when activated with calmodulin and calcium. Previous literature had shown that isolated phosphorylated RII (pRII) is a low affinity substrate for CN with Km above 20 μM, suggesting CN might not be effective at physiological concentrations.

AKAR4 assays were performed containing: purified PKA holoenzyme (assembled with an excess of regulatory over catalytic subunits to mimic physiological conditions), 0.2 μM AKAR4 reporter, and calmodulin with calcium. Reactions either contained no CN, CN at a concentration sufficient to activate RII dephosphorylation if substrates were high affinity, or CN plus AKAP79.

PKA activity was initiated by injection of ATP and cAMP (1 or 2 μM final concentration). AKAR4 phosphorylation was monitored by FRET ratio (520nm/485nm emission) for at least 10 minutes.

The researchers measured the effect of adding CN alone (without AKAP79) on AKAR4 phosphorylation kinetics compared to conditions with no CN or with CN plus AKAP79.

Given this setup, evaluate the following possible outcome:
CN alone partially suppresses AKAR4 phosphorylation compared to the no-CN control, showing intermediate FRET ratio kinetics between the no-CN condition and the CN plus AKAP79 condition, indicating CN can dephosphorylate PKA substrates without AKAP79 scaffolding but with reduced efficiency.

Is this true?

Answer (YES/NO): YES